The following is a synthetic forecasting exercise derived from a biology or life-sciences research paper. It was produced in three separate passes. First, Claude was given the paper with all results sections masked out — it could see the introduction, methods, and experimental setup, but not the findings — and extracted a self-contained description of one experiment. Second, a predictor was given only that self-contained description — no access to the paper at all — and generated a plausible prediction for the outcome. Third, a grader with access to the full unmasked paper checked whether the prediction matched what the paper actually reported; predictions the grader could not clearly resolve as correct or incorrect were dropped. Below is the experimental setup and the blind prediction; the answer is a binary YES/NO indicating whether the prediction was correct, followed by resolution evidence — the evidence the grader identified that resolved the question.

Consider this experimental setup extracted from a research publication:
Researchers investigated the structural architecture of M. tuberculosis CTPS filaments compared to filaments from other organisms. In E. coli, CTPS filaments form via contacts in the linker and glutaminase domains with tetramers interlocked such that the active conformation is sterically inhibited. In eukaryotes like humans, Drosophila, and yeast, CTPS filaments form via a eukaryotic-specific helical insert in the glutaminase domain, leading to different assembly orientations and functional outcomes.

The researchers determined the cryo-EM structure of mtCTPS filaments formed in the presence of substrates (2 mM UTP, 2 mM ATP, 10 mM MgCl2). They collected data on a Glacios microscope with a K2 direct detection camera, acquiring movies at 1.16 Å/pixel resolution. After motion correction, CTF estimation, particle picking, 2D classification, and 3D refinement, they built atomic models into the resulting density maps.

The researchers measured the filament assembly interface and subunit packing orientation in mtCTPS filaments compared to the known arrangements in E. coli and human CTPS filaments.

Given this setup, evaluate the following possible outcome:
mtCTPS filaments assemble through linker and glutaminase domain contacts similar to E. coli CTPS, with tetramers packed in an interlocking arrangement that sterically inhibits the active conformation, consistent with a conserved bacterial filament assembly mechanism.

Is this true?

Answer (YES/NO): NO